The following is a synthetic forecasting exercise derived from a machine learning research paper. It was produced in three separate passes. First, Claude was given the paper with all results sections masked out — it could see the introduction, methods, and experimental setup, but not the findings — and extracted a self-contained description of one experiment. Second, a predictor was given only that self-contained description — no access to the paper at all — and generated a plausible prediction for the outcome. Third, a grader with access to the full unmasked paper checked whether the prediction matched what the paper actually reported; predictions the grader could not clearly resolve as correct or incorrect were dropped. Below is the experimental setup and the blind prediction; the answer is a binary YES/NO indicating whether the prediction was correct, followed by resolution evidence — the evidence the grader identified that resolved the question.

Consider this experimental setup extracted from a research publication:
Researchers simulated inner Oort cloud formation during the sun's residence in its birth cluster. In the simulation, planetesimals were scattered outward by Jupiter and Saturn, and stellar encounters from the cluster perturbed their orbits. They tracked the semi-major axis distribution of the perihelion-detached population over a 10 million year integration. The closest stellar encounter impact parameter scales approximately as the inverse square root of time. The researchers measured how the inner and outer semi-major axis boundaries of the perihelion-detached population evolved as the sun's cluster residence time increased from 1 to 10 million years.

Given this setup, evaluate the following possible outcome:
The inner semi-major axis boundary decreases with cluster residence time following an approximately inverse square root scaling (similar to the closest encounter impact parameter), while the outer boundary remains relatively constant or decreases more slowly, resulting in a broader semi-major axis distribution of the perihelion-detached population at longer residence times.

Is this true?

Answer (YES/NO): NO